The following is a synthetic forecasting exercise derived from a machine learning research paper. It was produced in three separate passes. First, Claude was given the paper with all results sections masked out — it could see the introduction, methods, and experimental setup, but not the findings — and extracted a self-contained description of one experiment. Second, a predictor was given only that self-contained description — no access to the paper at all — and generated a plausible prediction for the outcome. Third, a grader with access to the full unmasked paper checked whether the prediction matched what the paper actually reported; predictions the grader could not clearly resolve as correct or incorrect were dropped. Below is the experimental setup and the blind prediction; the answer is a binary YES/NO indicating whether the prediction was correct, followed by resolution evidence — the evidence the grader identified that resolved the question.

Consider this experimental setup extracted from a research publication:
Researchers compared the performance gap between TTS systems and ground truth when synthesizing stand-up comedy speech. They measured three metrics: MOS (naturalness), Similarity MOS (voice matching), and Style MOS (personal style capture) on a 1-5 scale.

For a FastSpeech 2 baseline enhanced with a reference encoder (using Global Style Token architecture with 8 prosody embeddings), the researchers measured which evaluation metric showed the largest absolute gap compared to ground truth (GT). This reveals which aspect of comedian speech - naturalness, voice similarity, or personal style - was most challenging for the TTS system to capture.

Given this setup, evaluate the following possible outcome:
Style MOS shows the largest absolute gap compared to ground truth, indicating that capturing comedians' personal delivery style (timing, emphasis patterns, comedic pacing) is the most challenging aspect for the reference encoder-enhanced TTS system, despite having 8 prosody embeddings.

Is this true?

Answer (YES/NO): YES